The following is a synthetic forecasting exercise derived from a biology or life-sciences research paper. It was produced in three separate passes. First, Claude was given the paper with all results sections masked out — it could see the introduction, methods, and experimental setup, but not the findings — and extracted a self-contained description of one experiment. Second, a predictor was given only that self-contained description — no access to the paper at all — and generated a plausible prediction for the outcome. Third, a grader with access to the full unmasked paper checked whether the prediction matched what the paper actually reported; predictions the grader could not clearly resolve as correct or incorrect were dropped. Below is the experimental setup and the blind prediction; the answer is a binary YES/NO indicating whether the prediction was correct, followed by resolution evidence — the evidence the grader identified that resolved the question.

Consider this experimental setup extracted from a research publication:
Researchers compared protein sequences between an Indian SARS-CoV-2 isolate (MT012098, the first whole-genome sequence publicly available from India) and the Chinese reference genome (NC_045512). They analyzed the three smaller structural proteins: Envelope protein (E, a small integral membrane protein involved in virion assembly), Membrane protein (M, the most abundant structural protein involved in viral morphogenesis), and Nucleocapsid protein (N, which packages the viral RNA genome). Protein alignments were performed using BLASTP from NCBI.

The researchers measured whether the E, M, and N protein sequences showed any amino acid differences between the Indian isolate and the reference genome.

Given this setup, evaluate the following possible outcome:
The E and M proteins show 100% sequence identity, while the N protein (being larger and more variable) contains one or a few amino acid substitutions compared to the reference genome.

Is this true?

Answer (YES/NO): NO